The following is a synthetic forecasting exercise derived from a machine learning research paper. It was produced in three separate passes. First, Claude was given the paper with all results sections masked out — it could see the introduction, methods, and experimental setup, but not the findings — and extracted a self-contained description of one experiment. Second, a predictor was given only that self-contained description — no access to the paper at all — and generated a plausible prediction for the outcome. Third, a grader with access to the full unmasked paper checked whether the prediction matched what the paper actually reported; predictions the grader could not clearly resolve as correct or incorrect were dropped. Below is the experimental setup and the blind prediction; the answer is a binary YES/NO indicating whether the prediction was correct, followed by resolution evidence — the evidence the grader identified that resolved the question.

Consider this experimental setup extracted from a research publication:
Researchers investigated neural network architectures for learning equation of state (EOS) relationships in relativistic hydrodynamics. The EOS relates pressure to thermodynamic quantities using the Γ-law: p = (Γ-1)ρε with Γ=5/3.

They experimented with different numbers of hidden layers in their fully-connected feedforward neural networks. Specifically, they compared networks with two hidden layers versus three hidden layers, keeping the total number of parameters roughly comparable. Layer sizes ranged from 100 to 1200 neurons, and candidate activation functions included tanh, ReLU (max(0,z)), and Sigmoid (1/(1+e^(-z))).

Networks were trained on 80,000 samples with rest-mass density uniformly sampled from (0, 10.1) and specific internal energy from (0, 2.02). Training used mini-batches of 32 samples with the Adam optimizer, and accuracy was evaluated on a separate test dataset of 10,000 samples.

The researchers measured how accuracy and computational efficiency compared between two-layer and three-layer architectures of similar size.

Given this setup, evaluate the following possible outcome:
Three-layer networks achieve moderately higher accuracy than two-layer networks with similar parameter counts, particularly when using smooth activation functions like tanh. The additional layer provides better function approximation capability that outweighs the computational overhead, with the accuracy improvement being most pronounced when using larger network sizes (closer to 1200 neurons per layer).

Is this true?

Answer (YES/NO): NO